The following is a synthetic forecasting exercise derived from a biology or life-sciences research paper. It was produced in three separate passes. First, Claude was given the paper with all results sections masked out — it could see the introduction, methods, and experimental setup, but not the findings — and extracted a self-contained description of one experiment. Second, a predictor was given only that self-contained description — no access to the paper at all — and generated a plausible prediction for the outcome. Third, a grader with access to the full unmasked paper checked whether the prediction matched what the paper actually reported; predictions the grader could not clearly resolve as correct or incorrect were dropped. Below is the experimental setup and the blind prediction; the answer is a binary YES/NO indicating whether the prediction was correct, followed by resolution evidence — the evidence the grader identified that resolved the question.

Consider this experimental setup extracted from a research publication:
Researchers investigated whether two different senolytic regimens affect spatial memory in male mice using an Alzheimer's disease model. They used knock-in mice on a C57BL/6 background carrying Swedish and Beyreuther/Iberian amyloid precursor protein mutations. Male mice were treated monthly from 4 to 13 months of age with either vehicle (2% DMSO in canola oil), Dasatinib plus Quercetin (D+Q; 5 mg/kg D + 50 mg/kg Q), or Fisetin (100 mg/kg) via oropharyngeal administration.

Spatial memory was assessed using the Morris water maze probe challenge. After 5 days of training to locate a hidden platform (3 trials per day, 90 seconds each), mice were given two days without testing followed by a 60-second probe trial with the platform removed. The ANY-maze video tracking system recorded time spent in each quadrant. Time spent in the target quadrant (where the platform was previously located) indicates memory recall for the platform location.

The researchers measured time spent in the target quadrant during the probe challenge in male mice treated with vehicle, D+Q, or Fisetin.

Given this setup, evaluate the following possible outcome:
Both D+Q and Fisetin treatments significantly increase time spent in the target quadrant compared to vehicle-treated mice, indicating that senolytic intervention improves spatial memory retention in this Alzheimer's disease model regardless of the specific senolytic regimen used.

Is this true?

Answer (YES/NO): NO